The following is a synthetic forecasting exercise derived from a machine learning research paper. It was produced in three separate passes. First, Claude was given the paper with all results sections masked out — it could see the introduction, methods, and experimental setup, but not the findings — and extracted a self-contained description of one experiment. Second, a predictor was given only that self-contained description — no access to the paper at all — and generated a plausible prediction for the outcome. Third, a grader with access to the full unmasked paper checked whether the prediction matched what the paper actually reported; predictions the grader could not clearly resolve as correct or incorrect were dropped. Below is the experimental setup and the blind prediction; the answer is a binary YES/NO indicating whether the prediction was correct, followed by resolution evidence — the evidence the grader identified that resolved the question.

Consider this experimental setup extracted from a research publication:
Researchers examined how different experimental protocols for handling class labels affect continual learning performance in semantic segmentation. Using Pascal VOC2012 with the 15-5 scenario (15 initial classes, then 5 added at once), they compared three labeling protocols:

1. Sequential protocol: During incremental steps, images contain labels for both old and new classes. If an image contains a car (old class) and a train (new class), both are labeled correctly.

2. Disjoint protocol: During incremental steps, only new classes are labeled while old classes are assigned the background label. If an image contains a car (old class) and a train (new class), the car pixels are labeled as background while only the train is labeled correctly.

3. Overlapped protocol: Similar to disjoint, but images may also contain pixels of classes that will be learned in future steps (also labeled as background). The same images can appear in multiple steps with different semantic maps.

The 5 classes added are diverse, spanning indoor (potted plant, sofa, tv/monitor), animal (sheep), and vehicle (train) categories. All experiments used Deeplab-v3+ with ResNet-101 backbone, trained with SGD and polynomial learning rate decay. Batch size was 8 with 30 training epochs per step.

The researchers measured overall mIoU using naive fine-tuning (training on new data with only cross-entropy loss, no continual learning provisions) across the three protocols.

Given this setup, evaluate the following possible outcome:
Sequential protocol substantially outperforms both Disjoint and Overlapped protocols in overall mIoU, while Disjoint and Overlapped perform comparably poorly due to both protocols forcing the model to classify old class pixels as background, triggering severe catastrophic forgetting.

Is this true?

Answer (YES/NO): NO